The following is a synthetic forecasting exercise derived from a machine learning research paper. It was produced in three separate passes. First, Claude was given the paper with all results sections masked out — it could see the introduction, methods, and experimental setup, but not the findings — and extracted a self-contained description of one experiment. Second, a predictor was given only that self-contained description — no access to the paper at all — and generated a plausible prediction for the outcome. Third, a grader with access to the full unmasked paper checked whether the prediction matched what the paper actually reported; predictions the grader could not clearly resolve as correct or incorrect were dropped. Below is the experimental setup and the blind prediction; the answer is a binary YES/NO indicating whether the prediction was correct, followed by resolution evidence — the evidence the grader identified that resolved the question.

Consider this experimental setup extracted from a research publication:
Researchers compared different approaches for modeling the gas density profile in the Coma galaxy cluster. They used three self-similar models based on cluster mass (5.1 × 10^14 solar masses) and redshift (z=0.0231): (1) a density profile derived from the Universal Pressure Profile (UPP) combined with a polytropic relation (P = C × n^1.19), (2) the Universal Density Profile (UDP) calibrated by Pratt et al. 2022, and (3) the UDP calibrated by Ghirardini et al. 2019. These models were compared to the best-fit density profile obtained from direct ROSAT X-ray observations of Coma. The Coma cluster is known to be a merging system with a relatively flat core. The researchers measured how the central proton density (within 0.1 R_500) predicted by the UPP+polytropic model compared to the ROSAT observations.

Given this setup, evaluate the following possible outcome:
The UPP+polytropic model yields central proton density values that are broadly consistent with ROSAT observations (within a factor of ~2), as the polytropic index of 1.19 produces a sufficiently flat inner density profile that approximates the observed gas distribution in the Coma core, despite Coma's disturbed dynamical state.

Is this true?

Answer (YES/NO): NO